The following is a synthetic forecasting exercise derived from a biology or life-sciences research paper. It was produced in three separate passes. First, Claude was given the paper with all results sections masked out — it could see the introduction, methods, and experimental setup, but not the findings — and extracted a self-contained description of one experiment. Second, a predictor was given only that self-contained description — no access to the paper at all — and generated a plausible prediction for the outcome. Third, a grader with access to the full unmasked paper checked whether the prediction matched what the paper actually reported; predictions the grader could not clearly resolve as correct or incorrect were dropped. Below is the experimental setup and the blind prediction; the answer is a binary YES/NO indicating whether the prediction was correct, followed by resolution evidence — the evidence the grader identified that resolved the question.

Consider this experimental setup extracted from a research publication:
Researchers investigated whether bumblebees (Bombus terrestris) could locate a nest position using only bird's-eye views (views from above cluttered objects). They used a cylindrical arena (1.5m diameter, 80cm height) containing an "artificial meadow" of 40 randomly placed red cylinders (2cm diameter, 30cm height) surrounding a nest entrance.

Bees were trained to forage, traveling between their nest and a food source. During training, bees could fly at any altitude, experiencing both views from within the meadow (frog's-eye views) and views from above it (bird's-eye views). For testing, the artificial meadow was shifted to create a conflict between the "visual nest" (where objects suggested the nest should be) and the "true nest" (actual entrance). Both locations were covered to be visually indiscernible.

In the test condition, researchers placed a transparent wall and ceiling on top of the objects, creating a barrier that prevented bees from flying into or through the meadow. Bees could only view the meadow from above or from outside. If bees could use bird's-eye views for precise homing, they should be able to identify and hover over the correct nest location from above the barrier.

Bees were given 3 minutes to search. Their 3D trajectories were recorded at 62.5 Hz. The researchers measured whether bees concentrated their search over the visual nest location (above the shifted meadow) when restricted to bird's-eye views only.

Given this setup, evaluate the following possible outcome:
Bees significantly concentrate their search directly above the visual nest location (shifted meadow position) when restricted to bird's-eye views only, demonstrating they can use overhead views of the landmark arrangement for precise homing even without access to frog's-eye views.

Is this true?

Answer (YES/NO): NO